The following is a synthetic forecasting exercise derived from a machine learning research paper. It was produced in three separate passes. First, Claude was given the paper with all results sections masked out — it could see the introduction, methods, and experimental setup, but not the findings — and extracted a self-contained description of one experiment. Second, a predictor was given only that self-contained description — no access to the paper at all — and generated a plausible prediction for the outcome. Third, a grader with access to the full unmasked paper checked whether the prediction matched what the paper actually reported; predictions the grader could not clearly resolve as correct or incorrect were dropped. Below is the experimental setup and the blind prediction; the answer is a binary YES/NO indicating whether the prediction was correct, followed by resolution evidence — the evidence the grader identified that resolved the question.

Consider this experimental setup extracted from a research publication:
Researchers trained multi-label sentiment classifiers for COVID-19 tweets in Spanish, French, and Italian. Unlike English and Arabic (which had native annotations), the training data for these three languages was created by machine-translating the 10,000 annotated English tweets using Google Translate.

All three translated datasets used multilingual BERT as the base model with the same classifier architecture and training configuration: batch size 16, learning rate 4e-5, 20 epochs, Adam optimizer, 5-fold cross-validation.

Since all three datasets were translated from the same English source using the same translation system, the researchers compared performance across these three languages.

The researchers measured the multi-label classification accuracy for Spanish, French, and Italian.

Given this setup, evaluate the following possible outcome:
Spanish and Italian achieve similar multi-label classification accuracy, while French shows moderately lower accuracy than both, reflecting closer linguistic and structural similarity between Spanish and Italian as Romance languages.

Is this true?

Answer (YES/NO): NO